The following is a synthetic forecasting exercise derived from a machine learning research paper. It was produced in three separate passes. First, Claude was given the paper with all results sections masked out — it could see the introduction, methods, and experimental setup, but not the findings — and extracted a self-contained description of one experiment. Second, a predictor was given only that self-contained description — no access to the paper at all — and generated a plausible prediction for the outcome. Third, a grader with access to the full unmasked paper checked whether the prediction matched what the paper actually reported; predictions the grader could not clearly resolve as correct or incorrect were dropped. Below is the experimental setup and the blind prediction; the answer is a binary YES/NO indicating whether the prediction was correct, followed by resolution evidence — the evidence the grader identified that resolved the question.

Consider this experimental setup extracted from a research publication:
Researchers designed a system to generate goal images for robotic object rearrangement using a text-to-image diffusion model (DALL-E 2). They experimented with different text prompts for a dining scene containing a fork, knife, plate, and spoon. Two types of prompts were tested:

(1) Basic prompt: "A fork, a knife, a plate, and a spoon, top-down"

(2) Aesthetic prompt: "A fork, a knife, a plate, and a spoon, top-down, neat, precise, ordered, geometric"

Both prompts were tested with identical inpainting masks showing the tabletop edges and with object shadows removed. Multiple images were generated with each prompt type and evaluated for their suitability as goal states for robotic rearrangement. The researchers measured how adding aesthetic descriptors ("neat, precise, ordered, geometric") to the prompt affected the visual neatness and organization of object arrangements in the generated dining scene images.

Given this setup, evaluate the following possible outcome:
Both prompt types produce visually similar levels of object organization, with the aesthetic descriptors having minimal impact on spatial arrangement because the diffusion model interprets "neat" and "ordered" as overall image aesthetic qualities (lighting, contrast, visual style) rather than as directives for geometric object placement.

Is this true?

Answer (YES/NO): NO